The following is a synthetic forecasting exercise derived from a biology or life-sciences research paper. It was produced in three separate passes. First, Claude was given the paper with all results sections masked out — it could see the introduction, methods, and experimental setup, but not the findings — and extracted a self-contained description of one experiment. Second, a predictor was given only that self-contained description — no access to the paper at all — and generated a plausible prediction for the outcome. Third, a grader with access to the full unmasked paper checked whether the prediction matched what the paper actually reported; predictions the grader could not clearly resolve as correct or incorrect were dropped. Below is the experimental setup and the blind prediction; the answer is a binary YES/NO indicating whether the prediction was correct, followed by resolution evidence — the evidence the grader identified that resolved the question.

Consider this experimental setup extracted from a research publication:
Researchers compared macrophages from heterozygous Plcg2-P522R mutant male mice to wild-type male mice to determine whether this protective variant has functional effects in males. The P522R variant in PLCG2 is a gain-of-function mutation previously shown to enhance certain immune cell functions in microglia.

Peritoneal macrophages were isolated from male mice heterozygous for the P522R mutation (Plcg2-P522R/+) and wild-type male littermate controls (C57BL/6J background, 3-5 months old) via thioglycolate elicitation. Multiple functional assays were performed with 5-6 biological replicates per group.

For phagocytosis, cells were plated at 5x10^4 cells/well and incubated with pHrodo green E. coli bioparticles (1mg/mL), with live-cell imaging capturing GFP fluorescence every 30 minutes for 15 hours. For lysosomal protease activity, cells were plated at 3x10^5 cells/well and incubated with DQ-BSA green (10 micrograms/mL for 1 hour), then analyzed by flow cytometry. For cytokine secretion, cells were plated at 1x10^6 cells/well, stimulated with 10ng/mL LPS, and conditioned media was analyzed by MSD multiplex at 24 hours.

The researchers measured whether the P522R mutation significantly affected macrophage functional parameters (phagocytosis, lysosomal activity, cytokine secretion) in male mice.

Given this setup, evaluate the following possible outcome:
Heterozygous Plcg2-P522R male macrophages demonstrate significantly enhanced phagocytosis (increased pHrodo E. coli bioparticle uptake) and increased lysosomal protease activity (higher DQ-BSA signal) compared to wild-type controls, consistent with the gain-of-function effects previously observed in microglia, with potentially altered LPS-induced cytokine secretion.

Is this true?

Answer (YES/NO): NO